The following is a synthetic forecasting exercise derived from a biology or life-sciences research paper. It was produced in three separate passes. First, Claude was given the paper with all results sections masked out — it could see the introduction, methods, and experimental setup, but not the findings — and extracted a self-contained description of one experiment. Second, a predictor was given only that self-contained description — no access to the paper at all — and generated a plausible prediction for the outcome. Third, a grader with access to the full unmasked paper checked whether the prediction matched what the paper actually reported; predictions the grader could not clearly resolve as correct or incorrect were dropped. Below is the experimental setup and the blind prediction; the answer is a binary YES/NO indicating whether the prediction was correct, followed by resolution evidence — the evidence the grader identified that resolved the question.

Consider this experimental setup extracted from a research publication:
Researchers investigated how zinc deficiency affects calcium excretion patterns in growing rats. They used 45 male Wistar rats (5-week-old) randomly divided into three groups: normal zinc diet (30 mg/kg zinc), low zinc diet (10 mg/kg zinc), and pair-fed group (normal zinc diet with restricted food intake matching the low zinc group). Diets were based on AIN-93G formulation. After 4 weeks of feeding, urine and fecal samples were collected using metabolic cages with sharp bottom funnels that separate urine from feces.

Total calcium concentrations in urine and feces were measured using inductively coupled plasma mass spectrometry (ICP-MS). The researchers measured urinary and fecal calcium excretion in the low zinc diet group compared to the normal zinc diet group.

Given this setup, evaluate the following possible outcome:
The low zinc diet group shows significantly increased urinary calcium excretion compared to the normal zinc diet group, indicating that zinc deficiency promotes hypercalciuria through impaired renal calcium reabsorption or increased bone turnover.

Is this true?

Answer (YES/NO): NO